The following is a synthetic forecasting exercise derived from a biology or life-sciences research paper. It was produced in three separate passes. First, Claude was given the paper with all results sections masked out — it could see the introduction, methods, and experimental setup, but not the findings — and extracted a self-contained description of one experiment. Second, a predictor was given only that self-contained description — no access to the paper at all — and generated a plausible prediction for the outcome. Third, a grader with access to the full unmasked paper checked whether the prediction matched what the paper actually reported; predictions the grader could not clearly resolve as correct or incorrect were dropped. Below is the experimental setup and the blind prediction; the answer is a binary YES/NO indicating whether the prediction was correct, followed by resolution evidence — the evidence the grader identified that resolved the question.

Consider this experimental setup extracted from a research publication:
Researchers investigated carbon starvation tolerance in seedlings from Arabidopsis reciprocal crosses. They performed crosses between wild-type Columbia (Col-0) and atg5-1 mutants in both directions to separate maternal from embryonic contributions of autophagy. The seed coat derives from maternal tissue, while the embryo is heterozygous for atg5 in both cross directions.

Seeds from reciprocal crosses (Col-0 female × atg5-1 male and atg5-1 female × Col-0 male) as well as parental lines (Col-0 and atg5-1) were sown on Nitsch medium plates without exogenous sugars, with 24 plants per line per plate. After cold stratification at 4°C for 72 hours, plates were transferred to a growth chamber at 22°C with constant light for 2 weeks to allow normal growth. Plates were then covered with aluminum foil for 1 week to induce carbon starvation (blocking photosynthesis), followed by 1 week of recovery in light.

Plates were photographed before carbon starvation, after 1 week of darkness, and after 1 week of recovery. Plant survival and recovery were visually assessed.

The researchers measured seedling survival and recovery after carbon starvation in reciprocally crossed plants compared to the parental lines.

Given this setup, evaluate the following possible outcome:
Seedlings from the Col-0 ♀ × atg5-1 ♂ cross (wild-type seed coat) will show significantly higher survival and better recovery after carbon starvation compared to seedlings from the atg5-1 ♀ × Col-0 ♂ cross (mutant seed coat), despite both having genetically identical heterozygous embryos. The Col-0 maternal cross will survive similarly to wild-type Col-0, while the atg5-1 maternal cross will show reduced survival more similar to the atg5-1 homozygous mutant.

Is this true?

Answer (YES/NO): NO